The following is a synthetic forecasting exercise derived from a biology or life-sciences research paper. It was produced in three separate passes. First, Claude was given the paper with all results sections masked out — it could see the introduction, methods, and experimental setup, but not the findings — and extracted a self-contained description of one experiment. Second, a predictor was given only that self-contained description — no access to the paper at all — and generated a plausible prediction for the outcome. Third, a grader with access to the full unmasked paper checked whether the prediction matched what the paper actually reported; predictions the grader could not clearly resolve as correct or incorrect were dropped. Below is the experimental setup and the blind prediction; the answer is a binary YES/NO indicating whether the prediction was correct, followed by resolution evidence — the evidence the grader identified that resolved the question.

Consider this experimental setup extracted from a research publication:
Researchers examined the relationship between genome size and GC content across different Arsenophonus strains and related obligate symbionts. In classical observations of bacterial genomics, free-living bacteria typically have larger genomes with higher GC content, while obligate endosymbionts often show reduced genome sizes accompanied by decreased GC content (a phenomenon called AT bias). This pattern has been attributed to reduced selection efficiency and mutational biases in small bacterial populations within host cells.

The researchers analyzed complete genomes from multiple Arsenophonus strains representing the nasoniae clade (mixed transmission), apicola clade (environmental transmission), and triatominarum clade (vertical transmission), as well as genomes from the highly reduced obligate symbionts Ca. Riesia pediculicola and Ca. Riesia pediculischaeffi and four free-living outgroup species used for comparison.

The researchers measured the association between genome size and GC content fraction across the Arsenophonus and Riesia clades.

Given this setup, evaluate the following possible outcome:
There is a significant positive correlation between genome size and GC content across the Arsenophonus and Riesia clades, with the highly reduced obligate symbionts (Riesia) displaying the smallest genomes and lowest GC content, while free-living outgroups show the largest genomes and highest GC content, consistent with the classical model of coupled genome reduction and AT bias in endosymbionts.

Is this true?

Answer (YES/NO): NO